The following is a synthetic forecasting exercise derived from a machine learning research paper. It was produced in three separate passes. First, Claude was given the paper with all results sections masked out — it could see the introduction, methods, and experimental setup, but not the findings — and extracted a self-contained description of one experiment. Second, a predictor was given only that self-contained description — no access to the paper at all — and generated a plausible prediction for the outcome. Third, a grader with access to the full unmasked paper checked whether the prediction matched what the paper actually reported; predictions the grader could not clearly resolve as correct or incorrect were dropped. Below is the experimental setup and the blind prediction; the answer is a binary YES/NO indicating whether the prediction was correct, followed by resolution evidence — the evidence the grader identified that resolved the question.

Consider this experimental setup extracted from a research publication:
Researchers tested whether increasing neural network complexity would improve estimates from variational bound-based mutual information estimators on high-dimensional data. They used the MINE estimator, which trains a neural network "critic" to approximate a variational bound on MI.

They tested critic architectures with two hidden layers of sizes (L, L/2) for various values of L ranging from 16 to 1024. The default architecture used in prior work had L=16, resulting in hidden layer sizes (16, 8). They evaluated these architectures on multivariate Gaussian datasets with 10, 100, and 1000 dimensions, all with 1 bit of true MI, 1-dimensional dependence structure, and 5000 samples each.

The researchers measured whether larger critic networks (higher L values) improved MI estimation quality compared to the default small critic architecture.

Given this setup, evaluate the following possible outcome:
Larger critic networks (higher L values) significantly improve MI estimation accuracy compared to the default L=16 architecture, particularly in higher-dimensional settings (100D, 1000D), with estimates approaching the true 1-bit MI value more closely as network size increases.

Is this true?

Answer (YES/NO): NO